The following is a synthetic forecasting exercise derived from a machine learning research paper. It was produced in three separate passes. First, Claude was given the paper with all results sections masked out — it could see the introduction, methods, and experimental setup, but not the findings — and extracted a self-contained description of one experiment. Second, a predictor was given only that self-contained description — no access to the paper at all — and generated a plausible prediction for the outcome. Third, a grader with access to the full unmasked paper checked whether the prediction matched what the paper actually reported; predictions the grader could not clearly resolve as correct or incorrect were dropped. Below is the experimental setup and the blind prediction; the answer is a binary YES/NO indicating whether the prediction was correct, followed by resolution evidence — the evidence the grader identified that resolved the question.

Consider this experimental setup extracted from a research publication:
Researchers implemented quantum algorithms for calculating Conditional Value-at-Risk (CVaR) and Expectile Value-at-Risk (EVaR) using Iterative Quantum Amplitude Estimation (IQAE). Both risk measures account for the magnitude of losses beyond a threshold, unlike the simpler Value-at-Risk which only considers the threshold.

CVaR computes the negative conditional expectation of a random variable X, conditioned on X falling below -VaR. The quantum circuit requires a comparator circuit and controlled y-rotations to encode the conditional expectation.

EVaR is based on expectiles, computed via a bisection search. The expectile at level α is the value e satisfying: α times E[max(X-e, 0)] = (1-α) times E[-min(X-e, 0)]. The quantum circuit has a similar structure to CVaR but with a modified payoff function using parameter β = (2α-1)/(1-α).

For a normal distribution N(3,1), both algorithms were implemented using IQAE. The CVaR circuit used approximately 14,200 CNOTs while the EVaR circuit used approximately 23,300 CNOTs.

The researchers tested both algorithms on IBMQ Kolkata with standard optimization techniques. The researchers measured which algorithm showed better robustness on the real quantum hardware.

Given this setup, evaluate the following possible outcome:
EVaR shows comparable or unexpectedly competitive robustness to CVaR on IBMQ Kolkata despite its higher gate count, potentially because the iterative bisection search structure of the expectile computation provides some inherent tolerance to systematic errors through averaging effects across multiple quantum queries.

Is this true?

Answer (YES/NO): YES